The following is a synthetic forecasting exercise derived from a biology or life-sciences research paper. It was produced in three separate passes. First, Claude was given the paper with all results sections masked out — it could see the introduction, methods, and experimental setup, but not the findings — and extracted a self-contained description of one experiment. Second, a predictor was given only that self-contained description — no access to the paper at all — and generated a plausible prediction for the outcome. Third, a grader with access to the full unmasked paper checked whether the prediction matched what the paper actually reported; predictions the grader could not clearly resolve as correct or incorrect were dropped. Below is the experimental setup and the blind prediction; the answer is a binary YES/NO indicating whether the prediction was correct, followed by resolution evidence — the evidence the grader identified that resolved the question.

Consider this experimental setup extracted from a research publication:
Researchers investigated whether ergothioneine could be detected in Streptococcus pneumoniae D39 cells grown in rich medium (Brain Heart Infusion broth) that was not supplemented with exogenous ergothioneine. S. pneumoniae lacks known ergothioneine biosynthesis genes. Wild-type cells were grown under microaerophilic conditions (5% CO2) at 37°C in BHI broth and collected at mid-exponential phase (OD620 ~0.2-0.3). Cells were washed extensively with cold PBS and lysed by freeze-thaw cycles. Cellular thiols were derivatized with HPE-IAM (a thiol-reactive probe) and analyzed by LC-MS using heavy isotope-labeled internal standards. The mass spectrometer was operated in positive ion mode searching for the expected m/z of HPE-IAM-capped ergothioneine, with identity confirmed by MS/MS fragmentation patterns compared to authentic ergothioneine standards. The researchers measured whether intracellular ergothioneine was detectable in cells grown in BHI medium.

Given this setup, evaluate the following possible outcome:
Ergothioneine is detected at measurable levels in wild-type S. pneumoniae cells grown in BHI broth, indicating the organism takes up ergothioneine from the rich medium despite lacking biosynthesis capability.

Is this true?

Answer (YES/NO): YES